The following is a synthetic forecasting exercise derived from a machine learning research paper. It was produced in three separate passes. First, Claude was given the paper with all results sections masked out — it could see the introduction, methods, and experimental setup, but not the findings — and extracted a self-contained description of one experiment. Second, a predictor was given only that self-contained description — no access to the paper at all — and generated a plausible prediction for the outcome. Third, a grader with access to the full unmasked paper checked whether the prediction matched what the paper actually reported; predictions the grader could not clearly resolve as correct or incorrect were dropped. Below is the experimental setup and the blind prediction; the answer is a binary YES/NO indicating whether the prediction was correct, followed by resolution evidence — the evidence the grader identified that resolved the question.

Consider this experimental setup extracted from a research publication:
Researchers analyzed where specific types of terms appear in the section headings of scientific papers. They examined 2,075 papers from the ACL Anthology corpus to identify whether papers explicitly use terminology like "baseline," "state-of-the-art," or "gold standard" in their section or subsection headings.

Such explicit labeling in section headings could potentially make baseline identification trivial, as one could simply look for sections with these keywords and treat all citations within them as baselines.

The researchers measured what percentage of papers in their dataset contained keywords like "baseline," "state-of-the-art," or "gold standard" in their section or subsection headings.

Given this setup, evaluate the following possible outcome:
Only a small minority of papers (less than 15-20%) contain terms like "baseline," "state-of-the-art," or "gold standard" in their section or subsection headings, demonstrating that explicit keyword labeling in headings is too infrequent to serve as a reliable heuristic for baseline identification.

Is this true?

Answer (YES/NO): YES